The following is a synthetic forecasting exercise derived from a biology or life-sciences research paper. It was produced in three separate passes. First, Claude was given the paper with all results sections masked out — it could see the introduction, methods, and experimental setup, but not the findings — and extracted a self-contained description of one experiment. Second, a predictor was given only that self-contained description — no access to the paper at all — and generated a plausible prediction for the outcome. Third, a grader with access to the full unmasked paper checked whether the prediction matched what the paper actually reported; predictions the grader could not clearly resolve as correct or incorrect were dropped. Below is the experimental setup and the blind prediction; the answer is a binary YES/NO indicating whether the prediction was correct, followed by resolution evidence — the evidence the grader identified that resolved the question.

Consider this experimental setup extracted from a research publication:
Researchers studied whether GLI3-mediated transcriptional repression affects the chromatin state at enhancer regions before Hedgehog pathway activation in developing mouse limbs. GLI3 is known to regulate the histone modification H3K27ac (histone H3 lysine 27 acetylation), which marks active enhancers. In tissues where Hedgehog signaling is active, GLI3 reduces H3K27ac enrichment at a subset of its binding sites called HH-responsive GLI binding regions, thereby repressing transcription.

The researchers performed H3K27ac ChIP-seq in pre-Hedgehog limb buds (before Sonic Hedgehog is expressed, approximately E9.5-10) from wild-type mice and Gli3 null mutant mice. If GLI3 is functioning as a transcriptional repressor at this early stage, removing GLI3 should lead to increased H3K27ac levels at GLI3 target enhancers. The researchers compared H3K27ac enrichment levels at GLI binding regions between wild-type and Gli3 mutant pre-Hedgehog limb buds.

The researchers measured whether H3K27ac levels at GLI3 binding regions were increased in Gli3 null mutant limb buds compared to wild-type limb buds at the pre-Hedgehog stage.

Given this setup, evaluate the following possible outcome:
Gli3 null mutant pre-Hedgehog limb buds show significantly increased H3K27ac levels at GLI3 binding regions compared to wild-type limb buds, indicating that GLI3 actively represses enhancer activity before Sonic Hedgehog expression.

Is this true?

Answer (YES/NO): NO